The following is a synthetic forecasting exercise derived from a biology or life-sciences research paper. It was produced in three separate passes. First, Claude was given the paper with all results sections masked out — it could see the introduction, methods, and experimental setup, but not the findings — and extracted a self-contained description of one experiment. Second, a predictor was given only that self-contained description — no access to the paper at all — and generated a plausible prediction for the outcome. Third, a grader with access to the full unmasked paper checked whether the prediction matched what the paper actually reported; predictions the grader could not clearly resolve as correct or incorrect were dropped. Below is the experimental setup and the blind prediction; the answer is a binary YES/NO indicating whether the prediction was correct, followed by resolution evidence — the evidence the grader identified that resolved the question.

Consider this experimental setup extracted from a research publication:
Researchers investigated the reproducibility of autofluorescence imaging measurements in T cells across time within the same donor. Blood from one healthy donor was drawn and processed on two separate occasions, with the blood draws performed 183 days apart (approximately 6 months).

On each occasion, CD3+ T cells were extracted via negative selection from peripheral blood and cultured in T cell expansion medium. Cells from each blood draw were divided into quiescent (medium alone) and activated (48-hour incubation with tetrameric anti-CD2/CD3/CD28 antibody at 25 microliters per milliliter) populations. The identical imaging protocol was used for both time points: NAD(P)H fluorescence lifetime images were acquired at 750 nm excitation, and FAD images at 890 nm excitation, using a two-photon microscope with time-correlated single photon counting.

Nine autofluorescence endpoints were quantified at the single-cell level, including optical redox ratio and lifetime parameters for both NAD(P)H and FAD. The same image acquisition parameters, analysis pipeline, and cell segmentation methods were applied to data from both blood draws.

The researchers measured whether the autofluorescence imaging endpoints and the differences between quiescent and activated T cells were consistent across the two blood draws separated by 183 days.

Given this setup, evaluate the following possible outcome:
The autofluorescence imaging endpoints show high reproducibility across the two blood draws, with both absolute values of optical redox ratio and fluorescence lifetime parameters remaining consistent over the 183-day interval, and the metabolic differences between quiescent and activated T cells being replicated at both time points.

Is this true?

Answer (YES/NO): NO